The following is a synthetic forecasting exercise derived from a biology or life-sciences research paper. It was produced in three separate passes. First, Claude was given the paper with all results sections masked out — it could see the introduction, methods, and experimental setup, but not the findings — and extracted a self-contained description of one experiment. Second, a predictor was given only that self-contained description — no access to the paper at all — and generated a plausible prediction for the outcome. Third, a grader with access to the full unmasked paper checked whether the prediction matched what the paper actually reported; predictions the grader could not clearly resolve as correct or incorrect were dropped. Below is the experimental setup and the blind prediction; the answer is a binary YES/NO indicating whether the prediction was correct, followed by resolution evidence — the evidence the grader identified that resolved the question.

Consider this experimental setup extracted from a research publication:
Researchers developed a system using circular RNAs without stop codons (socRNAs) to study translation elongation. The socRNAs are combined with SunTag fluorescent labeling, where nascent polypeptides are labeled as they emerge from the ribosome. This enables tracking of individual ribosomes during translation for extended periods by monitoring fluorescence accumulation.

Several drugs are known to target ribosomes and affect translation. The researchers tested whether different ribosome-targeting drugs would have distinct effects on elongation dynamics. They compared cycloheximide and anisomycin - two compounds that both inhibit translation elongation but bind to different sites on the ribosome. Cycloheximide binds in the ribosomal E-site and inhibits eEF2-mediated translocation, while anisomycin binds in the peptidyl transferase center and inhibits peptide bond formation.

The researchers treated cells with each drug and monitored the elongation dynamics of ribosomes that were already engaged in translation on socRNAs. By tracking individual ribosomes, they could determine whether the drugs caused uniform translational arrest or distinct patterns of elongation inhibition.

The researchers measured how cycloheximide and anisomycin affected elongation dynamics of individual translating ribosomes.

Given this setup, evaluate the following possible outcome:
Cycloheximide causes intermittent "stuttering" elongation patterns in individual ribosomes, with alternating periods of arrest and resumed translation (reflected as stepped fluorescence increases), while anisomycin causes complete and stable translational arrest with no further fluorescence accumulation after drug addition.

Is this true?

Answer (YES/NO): NO